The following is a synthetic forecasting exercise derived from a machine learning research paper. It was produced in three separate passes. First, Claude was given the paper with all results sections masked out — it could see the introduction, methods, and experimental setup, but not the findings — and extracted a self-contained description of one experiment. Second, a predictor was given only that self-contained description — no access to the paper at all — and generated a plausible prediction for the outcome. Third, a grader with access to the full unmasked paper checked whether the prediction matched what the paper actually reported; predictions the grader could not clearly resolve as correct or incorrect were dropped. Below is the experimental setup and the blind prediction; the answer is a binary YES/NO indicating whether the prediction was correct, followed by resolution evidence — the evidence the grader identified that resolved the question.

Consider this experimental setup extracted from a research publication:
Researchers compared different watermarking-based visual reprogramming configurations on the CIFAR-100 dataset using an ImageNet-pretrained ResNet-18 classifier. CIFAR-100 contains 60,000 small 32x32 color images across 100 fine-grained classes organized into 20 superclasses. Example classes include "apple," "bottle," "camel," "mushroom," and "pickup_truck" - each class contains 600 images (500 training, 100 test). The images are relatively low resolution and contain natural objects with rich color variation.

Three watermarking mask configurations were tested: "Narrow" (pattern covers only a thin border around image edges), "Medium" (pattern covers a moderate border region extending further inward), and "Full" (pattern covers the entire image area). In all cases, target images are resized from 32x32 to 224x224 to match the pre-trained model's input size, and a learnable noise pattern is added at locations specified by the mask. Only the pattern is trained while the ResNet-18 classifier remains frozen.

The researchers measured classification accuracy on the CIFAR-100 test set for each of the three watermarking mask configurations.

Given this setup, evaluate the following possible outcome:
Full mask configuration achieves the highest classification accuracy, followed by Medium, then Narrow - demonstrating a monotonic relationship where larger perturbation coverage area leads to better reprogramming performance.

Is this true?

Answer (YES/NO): NO